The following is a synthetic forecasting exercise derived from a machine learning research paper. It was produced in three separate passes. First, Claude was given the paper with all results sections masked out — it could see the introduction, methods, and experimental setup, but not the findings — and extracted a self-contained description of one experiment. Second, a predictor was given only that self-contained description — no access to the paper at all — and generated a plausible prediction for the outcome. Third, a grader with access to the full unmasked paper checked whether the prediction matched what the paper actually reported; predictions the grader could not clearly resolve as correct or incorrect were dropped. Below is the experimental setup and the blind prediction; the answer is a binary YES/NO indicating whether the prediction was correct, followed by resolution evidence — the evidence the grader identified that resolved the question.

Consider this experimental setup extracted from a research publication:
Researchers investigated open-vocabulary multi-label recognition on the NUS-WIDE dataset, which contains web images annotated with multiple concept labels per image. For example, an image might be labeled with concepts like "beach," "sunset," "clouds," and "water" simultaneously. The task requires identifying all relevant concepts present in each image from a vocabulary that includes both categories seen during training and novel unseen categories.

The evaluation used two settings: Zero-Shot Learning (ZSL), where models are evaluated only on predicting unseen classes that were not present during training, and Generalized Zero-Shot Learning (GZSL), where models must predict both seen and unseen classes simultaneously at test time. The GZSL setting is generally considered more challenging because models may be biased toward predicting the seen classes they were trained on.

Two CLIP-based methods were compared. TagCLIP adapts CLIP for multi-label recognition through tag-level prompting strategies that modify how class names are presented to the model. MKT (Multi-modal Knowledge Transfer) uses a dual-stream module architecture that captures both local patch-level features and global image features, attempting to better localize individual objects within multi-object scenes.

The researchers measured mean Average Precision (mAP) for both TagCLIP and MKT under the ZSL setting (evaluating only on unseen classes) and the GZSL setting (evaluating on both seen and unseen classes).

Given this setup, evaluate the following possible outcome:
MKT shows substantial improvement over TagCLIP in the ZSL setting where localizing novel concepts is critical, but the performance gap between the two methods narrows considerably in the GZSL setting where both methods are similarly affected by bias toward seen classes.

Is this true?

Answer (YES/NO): NO